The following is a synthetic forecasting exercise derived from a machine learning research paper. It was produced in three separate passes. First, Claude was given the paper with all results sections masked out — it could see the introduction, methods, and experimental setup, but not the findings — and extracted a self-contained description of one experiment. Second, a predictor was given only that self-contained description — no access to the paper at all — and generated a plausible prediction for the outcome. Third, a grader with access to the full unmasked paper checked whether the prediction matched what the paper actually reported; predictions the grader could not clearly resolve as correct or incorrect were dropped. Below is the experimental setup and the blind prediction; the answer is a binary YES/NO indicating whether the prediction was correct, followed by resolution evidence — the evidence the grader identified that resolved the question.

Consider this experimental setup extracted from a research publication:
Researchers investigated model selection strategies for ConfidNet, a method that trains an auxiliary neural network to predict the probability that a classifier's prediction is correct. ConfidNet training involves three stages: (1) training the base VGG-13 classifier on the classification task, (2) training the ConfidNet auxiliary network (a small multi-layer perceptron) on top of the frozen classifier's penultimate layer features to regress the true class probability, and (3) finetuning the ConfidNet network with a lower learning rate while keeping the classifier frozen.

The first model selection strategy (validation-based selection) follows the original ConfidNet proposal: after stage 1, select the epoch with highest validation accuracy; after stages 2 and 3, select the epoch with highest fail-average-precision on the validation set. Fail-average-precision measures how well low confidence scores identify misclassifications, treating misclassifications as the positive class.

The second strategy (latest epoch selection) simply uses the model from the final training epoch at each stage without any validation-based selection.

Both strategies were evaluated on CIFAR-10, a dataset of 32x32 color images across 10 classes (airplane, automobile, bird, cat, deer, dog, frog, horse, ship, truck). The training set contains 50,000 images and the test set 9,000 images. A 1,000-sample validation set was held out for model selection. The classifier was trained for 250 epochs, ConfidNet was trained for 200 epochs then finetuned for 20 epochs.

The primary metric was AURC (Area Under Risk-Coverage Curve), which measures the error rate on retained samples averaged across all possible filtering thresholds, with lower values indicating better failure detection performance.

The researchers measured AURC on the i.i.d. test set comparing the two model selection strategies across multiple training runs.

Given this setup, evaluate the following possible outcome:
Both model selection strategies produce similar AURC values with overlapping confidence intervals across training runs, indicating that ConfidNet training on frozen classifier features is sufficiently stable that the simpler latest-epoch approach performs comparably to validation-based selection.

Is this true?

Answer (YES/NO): NO